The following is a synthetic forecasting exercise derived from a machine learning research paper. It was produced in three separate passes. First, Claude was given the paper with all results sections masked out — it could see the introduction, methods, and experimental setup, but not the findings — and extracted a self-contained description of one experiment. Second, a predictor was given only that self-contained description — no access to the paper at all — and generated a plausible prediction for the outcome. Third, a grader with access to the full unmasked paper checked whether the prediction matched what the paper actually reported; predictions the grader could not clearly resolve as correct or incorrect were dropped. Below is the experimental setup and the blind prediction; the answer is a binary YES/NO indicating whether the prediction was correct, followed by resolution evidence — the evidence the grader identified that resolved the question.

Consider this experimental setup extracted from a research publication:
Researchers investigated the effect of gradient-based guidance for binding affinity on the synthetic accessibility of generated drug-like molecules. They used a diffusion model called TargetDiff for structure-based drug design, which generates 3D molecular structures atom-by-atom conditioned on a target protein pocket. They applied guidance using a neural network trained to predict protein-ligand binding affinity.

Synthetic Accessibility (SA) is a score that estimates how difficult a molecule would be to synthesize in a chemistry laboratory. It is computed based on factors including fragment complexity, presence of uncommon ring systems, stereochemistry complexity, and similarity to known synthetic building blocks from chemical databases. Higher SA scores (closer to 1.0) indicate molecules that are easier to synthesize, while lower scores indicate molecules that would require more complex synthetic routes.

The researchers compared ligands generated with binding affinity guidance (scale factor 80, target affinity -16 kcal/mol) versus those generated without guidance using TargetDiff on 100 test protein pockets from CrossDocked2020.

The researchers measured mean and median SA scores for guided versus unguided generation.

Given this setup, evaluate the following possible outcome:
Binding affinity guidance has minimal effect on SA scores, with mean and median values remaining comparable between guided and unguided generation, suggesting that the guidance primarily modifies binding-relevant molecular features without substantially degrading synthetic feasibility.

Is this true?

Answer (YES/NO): NO